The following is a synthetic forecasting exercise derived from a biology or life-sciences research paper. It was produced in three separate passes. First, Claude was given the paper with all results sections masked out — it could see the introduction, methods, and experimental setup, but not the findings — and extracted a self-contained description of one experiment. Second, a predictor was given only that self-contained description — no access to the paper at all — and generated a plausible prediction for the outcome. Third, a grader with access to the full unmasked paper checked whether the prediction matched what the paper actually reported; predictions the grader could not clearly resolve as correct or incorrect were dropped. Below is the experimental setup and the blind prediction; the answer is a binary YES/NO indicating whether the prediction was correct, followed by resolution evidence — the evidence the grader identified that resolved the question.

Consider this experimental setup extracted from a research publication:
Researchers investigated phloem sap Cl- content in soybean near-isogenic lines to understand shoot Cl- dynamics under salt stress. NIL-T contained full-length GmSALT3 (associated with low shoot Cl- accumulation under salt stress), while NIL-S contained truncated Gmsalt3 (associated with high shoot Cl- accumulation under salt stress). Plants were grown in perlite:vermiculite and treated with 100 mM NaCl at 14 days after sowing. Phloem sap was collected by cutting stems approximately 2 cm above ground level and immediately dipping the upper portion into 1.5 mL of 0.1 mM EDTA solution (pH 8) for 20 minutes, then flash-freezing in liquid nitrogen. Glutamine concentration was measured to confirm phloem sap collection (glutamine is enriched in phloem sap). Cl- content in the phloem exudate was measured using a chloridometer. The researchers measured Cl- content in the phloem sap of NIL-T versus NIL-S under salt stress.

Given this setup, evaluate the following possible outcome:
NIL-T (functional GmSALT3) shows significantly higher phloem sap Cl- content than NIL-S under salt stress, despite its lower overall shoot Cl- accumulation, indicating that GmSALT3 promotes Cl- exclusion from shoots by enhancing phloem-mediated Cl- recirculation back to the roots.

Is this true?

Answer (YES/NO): YES